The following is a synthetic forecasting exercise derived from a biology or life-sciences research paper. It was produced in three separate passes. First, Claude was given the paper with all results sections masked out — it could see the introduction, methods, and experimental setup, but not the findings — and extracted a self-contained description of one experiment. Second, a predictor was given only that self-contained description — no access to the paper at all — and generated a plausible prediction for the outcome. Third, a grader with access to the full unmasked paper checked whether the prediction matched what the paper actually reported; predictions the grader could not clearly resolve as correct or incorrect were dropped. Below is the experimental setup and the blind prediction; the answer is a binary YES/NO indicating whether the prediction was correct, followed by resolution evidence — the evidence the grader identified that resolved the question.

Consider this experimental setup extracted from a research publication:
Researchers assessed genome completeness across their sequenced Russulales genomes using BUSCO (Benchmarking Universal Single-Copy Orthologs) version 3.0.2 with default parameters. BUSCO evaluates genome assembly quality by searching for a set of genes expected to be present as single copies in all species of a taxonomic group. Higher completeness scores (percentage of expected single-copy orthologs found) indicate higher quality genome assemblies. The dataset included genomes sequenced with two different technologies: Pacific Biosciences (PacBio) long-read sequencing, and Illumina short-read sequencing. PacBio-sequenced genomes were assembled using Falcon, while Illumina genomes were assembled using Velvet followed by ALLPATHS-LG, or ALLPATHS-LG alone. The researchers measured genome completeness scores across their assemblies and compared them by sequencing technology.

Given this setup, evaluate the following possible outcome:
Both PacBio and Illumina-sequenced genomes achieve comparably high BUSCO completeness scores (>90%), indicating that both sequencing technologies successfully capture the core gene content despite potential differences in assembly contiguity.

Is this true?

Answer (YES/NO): YES